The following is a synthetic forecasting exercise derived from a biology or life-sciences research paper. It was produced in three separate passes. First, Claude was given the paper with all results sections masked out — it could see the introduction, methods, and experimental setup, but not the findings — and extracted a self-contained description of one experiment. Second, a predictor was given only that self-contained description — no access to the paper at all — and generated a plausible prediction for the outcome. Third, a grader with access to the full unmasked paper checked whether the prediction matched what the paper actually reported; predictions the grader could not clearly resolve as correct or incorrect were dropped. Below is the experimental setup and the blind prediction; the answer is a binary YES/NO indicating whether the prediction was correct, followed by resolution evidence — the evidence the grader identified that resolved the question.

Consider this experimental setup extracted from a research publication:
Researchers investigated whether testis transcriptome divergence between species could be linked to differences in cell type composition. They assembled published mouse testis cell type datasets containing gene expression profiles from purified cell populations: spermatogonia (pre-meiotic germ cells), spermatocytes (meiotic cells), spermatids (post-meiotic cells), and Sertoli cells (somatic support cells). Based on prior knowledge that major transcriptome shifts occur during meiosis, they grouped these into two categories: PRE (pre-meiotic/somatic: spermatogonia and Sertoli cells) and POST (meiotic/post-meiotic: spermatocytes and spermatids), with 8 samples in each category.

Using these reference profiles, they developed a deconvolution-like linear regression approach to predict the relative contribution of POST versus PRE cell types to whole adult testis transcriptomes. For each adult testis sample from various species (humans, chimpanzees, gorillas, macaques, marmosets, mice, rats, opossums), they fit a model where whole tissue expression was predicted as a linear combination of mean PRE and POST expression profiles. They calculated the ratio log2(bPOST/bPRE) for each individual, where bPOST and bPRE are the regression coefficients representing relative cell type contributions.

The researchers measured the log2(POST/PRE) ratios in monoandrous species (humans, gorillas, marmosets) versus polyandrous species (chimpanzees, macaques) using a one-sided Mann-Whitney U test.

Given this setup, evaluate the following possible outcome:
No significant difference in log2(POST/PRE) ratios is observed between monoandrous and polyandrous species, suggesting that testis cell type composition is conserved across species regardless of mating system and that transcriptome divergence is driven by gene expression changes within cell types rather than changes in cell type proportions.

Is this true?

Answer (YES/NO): NO